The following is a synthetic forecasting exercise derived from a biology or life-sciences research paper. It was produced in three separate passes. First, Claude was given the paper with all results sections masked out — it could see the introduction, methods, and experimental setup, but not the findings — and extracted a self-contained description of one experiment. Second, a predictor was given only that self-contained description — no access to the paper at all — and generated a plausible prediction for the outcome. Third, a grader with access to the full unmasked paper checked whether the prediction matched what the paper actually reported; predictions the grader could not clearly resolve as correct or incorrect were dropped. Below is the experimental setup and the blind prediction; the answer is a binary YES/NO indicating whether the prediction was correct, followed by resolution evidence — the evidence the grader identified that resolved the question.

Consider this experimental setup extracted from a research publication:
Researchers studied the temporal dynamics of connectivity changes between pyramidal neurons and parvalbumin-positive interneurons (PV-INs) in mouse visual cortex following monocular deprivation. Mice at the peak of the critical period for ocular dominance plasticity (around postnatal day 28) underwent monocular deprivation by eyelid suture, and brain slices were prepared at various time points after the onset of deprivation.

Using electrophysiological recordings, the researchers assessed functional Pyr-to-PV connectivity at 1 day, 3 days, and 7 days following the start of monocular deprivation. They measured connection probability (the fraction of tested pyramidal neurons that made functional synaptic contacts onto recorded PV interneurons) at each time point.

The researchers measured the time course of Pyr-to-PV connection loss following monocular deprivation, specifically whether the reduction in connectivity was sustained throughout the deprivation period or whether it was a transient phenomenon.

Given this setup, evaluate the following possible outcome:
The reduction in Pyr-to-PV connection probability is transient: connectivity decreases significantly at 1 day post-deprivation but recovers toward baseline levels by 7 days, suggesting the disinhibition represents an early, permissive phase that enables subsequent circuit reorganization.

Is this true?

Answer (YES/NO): YES